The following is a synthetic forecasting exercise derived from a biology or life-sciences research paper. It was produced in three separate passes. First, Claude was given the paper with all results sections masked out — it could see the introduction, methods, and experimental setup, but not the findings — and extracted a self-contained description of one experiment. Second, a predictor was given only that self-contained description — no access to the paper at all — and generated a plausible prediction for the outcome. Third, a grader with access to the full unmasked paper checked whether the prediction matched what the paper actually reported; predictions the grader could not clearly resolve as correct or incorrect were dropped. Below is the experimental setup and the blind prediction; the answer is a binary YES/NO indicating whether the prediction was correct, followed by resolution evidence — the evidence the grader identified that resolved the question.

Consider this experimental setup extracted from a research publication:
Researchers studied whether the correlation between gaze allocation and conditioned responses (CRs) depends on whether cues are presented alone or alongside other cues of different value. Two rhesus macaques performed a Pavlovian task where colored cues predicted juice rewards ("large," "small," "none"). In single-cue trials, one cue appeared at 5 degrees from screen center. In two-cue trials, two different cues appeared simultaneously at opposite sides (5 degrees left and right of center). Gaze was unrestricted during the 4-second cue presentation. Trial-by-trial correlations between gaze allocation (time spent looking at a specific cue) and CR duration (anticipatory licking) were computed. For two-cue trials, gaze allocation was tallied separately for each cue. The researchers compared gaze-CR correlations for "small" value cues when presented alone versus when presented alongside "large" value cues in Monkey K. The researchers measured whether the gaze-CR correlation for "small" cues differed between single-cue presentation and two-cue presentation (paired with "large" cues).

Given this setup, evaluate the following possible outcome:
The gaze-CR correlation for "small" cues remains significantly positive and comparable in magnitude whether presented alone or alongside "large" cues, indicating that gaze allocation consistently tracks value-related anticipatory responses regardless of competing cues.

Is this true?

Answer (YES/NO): NO